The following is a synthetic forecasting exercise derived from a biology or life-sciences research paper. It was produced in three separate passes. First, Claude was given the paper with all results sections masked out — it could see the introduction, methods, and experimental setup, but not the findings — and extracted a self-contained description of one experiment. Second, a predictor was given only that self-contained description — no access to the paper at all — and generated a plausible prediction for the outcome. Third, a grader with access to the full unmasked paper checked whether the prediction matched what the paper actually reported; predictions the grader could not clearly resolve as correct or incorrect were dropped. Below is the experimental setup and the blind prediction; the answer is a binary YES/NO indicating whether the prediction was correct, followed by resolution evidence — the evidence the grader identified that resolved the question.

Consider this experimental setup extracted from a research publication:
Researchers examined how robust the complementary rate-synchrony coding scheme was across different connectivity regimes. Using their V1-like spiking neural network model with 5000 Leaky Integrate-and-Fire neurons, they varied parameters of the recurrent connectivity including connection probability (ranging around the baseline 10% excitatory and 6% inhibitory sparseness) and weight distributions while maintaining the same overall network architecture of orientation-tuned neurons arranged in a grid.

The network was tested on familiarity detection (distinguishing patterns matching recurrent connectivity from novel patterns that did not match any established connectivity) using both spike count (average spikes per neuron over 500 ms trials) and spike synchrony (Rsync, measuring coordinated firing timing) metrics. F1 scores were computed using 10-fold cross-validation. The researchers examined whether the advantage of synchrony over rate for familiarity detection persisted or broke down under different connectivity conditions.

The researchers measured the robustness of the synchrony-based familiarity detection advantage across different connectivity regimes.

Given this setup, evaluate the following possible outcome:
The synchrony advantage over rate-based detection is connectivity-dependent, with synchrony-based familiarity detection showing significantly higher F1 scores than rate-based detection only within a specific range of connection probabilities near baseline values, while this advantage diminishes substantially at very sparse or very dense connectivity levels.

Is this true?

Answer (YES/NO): NO